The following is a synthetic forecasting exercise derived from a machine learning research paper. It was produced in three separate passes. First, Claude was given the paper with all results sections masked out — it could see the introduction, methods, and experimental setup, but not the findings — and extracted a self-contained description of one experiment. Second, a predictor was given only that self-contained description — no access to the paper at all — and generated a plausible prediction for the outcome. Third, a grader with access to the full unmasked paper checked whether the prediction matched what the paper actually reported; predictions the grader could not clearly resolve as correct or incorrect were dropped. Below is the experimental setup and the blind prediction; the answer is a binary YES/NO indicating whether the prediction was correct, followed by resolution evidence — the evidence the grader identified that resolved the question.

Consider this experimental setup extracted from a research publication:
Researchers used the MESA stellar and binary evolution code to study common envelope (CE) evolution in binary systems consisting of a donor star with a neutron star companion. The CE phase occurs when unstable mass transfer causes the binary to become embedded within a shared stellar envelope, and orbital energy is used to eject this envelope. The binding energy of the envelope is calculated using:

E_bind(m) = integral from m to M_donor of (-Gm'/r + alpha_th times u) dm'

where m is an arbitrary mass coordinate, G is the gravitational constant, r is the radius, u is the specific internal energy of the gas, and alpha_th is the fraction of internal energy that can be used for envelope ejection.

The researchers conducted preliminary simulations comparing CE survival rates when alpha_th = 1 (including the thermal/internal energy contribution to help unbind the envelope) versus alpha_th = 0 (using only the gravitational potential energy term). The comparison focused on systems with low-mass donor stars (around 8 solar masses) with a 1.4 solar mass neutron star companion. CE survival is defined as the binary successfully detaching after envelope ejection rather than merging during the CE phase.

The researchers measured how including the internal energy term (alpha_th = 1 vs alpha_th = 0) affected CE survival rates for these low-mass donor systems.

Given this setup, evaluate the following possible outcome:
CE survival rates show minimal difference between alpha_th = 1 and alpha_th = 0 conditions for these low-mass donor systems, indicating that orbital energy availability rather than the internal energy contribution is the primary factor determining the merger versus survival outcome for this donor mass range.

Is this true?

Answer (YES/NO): NO